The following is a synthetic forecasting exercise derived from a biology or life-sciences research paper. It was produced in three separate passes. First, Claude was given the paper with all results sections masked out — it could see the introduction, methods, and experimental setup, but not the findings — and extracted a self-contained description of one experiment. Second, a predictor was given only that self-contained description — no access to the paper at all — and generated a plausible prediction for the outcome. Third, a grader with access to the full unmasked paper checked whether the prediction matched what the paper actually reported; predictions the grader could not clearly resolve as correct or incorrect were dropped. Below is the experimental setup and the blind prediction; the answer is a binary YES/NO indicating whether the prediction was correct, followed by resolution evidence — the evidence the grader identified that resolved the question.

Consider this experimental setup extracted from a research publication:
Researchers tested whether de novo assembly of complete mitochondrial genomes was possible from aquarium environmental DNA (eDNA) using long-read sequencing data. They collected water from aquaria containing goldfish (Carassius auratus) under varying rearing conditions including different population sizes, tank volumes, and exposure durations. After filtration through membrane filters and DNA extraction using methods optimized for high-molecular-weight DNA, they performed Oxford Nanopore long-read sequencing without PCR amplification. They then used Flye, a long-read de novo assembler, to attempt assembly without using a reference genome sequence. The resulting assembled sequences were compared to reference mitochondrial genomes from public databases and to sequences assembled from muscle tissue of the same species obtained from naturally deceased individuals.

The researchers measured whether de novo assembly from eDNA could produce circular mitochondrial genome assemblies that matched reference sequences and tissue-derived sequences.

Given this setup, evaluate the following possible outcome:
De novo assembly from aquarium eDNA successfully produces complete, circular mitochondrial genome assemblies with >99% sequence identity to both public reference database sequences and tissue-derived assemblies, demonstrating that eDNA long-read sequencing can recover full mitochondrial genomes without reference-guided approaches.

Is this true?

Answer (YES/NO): YES